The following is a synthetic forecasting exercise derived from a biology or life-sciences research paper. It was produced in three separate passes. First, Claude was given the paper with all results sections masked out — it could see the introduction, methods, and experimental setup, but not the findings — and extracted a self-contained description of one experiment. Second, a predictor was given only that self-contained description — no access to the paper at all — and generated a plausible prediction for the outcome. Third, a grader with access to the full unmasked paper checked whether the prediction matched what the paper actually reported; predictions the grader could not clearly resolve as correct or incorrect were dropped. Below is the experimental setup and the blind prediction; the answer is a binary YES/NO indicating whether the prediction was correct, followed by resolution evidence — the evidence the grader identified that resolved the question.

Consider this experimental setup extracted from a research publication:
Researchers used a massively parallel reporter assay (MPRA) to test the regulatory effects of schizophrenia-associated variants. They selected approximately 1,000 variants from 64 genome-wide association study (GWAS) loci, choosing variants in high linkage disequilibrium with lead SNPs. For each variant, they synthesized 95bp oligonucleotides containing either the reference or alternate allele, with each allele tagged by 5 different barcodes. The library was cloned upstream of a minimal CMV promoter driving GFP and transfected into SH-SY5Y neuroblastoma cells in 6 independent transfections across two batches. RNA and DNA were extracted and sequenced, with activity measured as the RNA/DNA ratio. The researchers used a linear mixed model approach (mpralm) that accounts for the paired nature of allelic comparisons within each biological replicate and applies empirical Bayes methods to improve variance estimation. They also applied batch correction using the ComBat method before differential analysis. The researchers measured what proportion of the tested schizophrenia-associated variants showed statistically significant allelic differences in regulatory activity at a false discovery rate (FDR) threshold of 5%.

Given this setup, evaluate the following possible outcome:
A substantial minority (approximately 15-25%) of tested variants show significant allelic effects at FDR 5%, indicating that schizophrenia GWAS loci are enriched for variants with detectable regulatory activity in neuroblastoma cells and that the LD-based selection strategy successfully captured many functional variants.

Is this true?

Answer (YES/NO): NO